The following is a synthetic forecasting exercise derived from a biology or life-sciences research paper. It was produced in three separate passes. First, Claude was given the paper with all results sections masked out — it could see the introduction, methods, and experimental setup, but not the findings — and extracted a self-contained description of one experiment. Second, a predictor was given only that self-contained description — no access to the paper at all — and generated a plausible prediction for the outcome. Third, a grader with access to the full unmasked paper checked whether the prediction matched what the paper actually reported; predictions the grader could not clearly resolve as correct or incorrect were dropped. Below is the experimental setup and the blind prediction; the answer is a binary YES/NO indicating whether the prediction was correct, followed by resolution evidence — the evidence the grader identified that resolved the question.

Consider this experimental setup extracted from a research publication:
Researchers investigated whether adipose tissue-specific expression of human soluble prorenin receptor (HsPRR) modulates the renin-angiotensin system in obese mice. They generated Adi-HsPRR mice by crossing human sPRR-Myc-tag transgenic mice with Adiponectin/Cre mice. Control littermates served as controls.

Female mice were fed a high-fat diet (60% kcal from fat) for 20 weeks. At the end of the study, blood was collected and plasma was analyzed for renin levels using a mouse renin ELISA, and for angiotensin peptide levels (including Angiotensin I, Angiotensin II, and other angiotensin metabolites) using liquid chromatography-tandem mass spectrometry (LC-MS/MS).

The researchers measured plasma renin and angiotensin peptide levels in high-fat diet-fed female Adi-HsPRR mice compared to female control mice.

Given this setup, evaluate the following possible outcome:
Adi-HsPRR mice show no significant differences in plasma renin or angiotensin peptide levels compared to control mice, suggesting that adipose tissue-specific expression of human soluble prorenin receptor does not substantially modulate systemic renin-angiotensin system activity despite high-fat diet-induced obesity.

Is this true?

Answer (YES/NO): NO